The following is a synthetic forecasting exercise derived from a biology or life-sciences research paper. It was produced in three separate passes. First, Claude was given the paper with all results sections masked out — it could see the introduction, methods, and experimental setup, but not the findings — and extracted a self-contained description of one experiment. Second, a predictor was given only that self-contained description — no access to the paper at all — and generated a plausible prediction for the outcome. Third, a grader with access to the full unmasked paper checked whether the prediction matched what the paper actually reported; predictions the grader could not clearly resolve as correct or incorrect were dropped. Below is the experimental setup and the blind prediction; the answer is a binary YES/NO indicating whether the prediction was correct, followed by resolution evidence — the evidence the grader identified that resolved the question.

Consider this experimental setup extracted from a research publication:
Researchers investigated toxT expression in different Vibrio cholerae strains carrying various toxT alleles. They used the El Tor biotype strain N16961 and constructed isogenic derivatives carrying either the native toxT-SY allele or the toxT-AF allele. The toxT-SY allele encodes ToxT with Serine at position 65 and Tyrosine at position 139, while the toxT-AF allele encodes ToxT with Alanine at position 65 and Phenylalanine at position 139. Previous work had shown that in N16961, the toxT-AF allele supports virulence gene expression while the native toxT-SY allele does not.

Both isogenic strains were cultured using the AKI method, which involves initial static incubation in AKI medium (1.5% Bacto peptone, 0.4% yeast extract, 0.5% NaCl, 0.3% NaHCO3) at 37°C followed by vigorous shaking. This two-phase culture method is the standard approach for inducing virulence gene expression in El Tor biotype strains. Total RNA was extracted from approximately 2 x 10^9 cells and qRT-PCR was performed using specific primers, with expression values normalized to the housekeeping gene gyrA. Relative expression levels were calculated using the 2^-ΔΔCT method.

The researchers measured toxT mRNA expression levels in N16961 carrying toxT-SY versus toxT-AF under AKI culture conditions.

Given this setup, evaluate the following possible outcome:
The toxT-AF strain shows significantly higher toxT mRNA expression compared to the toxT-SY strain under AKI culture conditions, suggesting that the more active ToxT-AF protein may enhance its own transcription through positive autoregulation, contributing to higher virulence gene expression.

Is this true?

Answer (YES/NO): NO